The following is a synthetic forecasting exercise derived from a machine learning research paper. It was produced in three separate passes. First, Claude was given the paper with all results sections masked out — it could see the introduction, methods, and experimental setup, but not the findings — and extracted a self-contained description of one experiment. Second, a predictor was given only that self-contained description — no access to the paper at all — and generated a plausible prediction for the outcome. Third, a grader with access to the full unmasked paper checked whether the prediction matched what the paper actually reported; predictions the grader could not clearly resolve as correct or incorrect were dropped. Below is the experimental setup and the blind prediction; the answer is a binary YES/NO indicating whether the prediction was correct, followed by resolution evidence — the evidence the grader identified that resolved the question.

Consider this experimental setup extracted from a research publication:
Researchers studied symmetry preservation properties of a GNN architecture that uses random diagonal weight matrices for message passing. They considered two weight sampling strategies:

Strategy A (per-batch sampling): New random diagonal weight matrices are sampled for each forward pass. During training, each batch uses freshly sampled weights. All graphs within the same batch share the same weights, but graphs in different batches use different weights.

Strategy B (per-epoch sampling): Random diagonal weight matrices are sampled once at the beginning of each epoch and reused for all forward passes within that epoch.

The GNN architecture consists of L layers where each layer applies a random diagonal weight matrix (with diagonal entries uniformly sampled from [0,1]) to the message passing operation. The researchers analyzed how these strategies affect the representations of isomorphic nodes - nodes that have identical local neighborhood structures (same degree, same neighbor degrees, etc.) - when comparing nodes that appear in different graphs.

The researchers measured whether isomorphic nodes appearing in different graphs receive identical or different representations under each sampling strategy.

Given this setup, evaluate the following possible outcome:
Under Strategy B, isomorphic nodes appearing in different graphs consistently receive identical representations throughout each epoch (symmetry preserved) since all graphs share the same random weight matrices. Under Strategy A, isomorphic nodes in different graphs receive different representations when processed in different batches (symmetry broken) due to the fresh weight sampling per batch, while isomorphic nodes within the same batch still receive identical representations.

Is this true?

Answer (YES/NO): YES